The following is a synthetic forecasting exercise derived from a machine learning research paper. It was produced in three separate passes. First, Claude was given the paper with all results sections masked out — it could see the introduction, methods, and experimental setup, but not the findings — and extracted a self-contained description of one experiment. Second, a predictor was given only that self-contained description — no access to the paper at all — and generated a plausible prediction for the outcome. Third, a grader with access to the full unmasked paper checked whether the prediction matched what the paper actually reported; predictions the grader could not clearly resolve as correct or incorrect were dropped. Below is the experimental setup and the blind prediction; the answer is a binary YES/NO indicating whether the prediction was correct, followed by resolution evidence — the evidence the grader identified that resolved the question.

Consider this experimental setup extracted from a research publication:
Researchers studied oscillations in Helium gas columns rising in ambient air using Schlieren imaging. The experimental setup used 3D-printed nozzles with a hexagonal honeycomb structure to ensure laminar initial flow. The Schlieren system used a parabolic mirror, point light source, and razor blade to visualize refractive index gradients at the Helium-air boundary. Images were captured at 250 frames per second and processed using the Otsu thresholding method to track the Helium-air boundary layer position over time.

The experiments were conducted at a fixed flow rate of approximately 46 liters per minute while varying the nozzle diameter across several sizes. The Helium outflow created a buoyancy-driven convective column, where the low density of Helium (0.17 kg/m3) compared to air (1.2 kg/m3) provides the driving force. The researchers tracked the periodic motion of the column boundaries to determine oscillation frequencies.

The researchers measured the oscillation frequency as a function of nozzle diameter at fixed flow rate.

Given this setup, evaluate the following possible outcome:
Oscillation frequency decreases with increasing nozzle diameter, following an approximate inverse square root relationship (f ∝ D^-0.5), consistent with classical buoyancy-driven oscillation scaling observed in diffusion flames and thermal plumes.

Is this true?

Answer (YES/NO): NO